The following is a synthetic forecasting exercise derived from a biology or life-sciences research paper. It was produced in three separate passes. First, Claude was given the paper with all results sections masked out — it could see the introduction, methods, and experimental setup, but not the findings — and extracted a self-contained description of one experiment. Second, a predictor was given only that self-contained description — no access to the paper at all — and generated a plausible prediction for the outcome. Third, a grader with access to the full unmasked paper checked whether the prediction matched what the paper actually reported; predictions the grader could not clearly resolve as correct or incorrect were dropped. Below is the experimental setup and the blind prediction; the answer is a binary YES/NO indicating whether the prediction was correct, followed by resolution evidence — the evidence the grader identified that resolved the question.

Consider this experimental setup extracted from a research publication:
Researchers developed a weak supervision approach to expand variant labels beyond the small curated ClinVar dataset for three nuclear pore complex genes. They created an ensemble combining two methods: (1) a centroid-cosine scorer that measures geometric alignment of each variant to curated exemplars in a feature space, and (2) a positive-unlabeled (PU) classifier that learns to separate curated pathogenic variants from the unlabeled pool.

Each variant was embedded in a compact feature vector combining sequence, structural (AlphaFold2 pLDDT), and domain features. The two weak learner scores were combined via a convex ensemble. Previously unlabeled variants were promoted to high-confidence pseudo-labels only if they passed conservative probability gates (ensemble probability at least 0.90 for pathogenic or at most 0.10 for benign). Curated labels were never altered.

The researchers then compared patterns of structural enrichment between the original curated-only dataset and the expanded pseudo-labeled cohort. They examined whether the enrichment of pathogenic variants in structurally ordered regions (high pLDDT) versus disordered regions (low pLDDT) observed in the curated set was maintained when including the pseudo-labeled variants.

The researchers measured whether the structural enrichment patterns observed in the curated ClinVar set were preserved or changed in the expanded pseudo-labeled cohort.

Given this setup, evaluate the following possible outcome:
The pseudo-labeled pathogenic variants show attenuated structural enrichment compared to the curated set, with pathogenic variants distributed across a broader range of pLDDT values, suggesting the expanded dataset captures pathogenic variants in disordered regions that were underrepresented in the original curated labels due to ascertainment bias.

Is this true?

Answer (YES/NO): NO